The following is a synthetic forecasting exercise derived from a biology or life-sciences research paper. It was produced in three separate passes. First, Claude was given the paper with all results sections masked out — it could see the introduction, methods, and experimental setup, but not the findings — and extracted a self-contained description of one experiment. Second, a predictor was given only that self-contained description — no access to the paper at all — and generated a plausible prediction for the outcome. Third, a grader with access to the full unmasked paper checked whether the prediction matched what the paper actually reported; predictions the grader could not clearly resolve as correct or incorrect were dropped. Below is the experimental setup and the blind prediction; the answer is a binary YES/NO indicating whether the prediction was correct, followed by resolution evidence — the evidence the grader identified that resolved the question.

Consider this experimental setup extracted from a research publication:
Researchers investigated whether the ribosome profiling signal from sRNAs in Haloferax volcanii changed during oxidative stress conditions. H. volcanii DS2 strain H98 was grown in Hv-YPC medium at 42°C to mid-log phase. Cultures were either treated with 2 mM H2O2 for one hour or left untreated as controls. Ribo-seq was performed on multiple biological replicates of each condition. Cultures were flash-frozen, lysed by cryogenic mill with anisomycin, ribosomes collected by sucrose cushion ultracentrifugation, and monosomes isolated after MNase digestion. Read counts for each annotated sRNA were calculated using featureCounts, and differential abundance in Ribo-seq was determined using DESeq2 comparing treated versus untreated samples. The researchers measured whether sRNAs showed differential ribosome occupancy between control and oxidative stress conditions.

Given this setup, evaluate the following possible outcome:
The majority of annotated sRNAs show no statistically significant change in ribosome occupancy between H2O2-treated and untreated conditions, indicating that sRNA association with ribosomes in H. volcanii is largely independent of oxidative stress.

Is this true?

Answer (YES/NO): NO